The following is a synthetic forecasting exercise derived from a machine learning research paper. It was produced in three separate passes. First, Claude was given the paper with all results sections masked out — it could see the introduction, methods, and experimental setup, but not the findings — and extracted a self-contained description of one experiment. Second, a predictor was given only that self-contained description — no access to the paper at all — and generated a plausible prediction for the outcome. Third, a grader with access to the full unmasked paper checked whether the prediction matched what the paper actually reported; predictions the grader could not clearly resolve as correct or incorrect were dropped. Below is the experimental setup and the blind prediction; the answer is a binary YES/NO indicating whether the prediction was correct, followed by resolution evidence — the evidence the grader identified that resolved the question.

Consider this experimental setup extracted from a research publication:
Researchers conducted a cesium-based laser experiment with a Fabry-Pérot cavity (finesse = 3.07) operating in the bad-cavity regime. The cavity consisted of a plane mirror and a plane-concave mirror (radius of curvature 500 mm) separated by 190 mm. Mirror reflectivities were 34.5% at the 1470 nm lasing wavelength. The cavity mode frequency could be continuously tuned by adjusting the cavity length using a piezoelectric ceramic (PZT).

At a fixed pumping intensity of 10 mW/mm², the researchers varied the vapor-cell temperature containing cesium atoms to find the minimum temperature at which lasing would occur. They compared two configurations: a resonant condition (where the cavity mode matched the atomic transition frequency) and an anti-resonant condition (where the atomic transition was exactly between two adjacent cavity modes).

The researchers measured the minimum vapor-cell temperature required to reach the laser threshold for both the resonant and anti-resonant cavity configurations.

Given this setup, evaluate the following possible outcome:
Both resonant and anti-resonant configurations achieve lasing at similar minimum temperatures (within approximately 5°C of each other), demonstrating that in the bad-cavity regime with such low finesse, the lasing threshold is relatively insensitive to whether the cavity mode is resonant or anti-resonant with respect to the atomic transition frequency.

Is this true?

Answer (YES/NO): NO